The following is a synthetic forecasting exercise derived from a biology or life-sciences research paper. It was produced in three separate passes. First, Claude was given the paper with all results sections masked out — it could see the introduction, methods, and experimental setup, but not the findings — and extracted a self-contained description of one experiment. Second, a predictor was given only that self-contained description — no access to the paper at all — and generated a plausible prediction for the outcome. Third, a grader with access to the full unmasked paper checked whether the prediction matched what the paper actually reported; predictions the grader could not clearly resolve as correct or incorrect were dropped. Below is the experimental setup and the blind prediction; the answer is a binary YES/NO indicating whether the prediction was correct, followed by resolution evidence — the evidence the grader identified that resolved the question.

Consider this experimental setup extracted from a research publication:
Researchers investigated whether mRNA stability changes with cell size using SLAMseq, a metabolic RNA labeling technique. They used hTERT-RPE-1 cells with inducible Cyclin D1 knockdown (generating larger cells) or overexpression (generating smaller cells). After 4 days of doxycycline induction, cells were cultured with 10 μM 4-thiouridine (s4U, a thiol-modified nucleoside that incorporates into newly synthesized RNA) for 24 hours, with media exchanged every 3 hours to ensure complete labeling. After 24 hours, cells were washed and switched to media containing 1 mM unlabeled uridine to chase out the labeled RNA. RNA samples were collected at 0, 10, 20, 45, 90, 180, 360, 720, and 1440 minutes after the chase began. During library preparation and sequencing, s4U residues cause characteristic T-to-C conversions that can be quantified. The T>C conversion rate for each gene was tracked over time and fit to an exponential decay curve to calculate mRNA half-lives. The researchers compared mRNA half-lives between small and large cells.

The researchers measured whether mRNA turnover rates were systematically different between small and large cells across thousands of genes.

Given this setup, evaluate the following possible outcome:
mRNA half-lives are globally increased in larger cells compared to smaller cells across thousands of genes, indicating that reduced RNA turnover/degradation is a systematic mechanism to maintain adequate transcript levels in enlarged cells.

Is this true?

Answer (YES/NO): NO